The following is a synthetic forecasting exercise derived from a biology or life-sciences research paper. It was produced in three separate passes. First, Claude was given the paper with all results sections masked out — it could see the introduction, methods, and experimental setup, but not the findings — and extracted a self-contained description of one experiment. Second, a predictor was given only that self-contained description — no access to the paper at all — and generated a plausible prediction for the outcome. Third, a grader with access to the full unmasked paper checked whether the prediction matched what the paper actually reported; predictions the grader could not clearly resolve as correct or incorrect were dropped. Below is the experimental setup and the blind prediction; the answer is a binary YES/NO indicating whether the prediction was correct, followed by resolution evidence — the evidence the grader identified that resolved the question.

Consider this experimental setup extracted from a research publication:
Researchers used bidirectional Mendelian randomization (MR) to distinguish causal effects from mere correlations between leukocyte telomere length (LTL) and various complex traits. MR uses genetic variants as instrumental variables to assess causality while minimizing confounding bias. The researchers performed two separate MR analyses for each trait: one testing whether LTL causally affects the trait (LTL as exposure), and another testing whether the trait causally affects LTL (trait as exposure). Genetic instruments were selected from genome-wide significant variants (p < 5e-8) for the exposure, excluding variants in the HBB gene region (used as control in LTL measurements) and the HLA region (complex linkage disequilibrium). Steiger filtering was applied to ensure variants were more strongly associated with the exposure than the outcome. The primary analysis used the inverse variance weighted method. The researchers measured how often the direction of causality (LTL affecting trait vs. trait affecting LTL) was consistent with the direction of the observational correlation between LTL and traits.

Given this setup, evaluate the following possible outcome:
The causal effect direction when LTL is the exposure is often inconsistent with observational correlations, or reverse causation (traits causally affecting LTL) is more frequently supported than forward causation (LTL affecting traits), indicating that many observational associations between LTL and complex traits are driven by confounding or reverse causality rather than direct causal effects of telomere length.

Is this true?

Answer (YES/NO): NO